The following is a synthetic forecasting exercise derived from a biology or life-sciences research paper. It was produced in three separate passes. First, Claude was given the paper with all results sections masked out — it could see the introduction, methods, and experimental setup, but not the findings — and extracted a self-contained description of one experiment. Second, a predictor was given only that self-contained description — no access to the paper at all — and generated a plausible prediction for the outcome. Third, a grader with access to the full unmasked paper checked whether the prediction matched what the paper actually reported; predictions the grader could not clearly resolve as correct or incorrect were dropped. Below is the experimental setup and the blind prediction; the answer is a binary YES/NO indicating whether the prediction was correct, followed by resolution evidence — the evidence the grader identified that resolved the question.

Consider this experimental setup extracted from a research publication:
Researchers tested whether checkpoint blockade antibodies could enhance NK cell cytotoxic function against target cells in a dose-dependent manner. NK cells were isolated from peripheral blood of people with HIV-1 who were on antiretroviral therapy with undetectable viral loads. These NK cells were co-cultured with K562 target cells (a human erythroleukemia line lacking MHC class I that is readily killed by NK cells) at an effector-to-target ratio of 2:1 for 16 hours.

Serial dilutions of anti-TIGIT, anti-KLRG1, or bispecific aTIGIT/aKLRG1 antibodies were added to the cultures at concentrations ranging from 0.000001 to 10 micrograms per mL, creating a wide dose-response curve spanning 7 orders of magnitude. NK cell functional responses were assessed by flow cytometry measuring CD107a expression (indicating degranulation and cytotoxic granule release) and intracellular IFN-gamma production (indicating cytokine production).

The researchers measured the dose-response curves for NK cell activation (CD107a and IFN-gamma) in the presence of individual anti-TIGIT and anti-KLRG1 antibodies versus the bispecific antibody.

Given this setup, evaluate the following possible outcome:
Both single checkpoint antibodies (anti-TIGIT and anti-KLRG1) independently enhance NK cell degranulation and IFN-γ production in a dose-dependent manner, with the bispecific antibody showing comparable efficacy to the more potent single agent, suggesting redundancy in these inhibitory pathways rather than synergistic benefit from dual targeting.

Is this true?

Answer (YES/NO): NO